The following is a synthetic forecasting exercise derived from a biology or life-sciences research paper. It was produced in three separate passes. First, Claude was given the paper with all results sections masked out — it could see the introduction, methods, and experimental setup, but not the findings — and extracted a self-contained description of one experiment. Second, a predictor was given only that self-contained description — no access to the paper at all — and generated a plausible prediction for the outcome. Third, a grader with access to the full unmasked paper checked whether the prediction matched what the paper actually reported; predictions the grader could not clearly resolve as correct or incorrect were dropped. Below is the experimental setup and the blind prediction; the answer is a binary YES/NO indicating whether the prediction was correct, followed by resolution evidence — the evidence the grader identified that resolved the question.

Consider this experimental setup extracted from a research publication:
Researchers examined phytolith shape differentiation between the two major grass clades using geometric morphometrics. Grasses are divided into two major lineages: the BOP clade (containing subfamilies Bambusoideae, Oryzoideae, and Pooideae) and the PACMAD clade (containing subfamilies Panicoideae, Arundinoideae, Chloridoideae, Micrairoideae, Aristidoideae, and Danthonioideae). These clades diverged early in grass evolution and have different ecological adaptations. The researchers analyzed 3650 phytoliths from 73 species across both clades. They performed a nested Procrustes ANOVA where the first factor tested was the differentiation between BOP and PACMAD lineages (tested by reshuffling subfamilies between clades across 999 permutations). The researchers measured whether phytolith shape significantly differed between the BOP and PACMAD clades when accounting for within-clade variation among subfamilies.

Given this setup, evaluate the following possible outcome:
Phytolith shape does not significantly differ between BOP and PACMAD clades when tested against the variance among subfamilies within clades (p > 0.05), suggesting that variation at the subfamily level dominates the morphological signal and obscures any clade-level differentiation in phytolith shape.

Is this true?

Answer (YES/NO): YES